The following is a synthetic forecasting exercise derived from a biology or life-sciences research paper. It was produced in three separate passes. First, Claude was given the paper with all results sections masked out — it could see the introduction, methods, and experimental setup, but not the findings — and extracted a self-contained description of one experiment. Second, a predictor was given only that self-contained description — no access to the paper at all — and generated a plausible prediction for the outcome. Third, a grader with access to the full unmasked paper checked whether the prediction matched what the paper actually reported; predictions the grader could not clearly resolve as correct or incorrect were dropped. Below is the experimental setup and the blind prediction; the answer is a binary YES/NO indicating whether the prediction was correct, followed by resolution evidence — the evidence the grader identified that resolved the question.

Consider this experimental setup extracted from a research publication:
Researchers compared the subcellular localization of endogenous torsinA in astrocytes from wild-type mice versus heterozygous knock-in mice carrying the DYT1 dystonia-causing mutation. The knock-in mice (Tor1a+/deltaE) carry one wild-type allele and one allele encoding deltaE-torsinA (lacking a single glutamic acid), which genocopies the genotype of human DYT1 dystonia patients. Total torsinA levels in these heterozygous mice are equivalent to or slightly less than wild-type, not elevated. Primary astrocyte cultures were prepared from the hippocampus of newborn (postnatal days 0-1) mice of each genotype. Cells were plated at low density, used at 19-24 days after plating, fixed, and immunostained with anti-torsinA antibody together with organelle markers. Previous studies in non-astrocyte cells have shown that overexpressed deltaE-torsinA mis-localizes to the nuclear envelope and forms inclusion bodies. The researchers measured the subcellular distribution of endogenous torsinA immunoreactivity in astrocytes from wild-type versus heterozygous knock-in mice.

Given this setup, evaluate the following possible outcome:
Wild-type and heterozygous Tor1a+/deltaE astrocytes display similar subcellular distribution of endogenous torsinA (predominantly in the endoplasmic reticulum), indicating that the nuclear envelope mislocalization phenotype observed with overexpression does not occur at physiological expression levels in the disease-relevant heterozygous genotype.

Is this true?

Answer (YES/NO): NO